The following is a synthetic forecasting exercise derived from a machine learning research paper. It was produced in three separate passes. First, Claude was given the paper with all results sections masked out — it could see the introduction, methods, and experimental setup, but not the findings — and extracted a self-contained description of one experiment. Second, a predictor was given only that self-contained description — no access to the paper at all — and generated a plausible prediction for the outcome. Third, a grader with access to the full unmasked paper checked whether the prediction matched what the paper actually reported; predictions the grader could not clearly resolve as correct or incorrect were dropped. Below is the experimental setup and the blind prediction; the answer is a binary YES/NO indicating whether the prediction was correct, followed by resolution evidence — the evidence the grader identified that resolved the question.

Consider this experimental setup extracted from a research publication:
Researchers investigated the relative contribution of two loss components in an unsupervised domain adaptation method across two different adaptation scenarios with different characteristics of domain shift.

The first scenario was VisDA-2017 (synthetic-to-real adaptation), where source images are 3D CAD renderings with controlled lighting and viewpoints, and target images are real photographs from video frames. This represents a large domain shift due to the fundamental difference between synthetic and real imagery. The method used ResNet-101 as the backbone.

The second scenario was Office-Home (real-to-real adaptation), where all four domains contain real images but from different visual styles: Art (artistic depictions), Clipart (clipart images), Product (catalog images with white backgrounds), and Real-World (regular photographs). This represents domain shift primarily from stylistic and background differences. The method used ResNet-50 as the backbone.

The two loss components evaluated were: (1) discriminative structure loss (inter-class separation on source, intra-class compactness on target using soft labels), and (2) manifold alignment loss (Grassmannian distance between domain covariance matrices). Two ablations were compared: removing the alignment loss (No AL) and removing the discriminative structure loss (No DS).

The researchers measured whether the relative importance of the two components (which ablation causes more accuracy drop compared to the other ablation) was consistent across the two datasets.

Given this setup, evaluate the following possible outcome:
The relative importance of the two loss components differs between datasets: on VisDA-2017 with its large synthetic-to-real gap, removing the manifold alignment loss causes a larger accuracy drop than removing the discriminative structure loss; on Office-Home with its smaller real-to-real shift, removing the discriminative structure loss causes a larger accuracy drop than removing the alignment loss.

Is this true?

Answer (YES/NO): YES